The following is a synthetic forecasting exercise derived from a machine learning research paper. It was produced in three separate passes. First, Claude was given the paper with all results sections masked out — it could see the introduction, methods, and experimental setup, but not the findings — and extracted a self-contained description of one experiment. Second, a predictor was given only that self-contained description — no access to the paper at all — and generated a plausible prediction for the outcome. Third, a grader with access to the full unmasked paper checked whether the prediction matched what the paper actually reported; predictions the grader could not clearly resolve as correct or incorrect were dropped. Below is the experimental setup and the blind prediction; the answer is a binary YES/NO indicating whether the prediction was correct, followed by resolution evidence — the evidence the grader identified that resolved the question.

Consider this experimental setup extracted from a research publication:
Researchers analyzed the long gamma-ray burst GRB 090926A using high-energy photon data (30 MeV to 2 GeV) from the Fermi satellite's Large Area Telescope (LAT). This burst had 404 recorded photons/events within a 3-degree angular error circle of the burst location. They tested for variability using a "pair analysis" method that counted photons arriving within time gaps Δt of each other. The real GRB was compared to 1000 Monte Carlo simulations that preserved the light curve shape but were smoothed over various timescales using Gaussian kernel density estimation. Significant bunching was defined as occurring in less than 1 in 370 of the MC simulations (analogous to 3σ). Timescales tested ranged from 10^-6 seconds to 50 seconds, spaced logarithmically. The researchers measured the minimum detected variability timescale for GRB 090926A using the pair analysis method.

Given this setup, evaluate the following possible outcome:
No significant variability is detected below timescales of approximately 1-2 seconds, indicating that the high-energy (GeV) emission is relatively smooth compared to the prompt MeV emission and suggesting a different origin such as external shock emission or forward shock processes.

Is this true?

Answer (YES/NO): NO